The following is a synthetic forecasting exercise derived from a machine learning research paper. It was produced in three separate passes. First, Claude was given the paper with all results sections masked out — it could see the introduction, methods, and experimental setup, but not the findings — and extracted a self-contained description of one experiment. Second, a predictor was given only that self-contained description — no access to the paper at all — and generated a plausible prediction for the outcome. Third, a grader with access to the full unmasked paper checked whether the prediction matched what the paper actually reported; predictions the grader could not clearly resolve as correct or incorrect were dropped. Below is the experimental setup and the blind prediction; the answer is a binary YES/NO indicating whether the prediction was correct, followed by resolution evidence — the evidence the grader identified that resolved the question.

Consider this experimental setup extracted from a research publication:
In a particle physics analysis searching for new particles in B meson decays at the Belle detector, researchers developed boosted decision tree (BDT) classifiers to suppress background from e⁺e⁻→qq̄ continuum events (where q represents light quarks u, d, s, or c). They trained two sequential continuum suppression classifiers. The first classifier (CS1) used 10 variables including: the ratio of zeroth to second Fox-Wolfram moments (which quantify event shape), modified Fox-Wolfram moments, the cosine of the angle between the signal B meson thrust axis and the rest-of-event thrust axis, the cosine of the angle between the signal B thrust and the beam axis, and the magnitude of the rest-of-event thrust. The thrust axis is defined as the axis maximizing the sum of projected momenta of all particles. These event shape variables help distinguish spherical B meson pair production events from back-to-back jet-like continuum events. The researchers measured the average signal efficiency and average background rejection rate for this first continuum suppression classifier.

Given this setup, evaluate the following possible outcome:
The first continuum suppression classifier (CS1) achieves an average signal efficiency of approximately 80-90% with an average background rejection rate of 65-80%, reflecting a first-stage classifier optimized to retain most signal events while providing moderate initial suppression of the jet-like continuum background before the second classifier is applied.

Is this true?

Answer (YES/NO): NO